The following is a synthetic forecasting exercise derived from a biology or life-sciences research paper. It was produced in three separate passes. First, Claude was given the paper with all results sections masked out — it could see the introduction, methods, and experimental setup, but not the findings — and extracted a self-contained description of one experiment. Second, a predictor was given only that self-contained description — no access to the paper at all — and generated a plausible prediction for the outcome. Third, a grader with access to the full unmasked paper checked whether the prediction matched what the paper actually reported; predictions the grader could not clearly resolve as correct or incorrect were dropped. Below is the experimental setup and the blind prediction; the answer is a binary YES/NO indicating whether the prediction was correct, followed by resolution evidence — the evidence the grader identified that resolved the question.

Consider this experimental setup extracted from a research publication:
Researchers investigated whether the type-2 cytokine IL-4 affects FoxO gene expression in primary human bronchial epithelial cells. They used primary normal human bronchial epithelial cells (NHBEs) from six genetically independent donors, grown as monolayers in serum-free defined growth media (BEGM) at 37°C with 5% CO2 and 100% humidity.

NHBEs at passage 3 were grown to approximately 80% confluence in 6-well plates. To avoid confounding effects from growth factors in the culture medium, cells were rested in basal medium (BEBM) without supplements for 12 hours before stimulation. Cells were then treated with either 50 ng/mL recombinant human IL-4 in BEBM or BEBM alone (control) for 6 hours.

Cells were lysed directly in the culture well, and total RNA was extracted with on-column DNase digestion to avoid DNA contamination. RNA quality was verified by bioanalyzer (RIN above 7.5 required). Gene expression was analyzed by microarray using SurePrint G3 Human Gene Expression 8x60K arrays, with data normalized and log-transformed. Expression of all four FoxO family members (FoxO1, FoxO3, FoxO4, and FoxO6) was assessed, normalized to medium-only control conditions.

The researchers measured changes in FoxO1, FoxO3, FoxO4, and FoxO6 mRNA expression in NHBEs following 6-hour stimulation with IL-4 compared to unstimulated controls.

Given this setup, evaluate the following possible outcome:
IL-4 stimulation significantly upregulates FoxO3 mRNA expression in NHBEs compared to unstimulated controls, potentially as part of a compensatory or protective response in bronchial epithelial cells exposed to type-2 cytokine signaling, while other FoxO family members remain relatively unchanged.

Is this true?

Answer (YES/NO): NO